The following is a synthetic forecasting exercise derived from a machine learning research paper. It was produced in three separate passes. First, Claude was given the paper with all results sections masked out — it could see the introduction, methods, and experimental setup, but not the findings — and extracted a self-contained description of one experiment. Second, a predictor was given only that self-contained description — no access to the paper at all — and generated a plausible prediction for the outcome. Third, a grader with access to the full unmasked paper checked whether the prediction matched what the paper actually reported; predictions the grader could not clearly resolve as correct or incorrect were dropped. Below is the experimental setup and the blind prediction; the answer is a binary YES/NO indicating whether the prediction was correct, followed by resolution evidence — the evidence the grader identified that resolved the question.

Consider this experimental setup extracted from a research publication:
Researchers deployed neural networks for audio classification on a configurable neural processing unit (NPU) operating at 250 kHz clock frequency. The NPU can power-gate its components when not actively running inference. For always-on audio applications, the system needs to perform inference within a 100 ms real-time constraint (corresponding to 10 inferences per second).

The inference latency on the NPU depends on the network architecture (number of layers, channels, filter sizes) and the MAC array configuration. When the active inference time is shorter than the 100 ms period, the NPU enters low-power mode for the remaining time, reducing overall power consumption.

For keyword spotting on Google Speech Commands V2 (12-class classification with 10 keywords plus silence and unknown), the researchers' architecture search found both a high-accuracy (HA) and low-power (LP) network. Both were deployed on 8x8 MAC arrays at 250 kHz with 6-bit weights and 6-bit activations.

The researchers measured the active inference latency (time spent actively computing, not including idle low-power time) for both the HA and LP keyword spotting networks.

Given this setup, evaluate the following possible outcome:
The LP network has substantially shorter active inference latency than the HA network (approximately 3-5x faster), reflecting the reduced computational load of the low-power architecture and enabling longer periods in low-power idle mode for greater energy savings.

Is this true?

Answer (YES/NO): NO